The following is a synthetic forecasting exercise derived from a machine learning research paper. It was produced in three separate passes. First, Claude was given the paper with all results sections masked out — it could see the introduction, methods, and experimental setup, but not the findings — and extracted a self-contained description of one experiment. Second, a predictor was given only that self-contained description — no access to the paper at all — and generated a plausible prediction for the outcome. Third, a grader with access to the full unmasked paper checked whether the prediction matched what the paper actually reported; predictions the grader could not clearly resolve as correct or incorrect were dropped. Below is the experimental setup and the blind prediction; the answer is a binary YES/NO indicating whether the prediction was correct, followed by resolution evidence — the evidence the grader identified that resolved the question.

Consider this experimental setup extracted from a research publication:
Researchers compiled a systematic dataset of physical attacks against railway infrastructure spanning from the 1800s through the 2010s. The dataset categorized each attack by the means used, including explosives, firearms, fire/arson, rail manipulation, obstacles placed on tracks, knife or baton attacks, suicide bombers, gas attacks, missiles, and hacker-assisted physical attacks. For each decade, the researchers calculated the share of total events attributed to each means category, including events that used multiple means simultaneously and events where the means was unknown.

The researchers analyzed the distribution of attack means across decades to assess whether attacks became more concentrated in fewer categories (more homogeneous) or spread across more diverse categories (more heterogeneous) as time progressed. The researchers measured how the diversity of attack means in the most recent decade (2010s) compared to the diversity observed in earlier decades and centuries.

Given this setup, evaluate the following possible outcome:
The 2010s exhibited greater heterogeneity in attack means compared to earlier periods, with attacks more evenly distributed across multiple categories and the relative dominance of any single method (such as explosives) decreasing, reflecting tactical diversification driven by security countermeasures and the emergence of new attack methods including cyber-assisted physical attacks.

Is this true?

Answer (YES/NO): YES